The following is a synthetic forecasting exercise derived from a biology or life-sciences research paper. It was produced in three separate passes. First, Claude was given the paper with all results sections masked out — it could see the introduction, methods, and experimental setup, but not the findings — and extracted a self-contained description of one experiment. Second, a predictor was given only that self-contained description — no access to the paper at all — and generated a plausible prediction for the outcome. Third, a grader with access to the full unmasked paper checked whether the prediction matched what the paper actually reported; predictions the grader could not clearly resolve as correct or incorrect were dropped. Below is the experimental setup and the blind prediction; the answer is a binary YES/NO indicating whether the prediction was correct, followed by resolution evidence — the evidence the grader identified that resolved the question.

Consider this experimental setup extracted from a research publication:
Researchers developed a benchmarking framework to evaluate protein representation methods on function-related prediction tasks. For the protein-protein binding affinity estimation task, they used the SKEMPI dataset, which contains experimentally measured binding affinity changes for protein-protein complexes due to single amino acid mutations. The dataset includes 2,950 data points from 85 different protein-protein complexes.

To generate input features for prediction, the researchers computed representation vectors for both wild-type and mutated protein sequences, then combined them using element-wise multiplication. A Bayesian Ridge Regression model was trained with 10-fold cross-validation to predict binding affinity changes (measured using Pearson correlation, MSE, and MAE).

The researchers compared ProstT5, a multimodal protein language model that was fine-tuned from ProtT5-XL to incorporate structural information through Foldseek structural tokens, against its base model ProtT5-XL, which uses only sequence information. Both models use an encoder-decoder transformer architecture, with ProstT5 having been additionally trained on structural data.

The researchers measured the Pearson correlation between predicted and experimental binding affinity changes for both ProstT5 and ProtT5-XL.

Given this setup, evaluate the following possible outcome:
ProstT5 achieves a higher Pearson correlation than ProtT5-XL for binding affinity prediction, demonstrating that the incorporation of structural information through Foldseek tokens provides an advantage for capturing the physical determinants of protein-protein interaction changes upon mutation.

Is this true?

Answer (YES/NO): NO